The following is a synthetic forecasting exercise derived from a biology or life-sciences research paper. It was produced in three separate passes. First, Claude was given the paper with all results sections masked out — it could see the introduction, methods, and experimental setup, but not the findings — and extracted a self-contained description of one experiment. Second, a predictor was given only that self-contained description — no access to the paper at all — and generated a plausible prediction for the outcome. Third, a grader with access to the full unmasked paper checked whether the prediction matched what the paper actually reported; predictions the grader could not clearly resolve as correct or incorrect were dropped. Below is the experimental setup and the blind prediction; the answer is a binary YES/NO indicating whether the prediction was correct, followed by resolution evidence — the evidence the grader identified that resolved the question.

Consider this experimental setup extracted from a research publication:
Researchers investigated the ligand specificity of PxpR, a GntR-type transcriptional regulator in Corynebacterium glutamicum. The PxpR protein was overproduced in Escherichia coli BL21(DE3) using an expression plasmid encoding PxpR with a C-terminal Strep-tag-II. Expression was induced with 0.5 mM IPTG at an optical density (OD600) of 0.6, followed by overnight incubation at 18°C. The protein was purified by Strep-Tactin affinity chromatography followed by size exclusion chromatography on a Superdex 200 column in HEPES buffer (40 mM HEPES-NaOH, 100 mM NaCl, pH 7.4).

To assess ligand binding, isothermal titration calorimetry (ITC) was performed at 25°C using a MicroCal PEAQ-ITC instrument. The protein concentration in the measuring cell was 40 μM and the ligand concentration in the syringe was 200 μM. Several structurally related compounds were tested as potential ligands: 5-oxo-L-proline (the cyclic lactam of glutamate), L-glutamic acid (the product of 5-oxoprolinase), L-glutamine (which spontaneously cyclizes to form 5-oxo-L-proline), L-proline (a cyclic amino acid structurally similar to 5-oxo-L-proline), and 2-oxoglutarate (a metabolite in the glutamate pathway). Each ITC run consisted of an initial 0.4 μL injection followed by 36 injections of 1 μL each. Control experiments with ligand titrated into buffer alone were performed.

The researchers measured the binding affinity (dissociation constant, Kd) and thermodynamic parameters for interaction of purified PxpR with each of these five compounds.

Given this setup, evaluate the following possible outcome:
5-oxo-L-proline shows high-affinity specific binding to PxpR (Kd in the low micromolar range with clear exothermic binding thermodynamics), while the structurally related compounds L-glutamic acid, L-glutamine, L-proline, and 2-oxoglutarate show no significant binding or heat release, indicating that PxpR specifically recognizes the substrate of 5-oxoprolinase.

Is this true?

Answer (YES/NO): NO